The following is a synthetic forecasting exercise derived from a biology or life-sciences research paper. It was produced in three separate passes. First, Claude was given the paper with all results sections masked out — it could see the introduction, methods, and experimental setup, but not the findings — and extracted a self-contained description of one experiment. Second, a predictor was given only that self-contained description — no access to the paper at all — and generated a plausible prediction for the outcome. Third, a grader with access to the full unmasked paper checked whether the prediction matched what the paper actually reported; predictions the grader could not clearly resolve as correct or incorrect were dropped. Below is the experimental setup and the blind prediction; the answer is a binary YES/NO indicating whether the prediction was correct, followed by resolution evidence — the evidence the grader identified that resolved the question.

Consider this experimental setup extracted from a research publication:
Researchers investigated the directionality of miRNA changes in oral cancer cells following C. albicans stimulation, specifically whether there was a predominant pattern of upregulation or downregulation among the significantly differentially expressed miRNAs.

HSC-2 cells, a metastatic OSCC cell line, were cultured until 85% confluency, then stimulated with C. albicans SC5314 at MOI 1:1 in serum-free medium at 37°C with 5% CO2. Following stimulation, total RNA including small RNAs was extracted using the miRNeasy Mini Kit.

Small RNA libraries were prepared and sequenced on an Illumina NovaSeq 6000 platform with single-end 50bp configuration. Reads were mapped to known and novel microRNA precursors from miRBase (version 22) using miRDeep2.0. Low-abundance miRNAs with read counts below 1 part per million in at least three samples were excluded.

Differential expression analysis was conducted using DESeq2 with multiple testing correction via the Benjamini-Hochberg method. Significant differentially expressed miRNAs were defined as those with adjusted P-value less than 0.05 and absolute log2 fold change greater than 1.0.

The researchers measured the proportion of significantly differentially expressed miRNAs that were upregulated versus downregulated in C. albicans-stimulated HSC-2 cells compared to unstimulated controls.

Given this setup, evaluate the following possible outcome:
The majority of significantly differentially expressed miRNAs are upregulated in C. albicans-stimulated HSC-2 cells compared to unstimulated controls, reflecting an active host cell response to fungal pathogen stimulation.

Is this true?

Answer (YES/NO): NO